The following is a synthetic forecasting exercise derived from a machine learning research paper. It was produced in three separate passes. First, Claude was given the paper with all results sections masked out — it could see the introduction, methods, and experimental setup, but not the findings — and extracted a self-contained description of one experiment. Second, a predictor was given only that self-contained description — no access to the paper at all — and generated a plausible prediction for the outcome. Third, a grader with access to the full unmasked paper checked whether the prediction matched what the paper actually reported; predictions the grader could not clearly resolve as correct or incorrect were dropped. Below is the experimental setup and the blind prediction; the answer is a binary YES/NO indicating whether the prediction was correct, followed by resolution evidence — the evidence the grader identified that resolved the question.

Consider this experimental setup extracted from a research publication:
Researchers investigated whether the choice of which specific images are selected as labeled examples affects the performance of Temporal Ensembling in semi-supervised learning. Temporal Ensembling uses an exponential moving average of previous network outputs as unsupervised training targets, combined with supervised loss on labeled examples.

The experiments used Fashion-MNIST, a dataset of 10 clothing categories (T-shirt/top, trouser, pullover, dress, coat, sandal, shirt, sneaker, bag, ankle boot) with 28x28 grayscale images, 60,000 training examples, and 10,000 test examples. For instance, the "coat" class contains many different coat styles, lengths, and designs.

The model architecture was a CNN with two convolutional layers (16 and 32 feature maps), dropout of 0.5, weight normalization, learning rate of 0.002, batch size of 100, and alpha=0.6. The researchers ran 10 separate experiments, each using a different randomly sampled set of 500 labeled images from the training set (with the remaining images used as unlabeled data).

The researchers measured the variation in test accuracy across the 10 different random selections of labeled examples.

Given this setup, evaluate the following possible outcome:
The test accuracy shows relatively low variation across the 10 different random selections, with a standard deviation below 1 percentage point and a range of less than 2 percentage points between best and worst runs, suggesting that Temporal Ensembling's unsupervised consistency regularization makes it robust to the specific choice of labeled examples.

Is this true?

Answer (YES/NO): NO